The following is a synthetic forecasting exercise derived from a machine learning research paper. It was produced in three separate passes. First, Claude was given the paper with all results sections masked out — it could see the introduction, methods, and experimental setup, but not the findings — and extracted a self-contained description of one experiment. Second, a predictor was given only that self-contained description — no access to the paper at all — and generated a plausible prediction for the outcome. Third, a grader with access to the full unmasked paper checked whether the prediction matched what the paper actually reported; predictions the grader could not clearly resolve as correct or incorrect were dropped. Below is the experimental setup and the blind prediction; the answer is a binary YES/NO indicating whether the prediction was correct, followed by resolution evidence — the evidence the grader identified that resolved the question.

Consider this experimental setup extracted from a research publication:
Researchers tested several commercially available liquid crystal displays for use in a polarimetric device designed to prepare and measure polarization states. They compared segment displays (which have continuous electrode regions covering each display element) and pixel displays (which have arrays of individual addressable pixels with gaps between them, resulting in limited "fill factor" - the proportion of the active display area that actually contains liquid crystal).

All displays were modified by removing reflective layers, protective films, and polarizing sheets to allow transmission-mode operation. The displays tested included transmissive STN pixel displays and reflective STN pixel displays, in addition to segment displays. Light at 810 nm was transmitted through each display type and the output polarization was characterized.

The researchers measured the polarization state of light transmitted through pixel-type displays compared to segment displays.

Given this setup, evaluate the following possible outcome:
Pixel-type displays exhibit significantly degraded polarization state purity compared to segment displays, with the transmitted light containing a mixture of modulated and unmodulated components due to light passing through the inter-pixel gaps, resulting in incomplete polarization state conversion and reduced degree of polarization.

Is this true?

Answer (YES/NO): YES